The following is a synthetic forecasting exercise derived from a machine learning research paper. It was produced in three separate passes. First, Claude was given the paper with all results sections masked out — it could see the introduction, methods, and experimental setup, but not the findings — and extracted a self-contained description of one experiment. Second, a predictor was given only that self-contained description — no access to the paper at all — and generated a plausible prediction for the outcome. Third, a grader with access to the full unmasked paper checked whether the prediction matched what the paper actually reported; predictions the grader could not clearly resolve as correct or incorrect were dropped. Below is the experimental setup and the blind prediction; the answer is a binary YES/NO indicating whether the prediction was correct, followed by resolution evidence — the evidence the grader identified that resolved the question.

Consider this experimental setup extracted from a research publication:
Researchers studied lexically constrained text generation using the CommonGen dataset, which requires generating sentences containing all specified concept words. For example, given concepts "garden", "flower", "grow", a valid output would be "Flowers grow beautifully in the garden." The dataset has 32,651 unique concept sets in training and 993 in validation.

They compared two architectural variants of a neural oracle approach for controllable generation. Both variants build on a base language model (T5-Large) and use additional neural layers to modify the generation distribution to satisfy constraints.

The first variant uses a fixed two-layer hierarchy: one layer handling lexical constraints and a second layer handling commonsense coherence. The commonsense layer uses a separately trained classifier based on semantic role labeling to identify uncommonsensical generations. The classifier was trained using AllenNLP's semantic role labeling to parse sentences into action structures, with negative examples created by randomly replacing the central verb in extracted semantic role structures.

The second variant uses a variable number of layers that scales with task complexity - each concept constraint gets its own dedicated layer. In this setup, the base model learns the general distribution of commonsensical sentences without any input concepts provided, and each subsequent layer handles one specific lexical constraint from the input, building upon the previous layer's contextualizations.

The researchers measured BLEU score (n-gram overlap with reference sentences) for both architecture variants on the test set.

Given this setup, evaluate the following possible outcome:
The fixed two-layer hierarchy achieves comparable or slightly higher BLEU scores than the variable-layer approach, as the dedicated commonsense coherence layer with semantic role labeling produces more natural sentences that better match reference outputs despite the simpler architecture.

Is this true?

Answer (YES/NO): NO